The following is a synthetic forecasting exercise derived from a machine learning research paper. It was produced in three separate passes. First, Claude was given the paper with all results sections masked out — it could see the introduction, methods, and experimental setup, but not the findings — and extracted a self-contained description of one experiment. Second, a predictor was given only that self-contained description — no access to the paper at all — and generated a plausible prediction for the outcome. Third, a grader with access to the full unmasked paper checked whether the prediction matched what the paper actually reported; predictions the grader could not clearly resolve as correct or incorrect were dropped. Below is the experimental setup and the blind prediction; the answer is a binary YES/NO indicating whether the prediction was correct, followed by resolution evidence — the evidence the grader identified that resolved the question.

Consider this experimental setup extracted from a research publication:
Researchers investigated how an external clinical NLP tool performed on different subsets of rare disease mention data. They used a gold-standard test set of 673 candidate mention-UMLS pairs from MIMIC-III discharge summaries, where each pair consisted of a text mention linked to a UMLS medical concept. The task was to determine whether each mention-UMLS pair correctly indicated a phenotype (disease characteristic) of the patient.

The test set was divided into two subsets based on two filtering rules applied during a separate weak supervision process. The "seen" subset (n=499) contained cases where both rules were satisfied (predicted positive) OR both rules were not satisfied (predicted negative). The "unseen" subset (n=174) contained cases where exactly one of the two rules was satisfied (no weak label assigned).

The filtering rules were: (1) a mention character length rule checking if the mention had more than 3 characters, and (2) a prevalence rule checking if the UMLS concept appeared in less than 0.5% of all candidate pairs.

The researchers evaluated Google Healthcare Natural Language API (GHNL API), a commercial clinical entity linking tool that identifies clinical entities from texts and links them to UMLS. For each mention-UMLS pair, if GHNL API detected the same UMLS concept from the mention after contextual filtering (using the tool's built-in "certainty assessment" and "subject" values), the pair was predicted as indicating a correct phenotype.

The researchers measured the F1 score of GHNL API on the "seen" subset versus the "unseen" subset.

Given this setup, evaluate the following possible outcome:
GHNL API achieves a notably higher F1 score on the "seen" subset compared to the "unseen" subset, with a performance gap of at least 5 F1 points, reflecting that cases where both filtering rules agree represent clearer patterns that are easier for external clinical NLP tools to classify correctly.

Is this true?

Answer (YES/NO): NO